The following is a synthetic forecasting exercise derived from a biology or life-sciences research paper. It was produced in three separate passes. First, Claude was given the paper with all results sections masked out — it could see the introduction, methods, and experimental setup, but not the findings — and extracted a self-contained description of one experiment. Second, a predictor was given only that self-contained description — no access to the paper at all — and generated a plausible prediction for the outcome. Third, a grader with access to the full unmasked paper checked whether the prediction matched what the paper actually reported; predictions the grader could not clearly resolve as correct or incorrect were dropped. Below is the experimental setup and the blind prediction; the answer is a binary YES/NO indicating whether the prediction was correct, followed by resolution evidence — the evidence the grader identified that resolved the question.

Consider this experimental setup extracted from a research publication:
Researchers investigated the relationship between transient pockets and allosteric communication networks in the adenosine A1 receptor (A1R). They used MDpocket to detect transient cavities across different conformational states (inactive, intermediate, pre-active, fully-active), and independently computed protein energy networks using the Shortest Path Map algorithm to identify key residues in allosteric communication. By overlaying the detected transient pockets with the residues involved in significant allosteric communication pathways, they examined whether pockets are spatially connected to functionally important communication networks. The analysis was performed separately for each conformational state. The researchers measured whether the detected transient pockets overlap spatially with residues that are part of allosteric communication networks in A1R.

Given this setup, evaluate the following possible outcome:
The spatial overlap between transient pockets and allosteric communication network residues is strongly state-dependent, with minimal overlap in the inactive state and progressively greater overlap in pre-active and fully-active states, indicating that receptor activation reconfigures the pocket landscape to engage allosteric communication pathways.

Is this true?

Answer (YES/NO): NO